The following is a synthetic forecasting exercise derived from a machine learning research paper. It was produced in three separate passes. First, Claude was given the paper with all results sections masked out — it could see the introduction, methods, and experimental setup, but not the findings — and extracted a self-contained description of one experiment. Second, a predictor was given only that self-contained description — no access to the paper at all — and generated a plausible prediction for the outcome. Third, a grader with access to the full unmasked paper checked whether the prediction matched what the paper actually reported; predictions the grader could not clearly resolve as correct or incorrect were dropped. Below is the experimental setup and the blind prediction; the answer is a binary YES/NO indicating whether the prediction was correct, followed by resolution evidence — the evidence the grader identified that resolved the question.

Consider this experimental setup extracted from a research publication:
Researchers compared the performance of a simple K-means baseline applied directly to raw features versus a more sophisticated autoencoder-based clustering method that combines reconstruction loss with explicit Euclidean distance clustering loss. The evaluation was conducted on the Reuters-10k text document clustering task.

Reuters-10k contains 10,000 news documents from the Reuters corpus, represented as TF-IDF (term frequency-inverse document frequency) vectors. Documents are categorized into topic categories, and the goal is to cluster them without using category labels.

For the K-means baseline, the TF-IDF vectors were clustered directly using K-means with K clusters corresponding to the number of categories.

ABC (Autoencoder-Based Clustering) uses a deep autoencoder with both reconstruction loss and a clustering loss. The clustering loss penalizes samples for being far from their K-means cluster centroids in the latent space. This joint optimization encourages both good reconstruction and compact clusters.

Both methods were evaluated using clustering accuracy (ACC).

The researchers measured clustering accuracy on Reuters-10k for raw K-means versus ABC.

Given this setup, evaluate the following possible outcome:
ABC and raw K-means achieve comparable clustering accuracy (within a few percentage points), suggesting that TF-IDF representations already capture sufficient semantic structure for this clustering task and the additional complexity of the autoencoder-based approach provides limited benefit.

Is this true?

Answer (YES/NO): NO